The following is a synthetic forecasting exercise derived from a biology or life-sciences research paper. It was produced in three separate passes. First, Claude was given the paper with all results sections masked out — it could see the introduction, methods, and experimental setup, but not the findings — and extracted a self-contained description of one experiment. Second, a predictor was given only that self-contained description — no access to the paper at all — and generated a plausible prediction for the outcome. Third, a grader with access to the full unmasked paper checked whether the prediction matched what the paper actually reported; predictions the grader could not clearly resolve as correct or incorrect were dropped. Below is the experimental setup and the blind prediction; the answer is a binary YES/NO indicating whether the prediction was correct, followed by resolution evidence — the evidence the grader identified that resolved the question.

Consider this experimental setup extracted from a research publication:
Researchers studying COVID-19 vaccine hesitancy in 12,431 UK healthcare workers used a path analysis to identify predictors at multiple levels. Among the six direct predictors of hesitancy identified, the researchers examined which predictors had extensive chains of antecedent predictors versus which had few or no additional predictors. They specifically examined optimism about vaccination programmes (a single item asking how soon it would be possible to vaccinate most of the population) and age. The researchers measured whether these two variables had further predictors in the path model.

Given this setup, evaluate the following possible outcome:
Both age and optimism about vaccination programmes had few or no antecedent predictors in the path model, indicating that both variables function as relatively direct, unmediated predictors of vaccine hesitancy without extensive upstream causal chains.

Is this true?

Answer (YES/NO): YES